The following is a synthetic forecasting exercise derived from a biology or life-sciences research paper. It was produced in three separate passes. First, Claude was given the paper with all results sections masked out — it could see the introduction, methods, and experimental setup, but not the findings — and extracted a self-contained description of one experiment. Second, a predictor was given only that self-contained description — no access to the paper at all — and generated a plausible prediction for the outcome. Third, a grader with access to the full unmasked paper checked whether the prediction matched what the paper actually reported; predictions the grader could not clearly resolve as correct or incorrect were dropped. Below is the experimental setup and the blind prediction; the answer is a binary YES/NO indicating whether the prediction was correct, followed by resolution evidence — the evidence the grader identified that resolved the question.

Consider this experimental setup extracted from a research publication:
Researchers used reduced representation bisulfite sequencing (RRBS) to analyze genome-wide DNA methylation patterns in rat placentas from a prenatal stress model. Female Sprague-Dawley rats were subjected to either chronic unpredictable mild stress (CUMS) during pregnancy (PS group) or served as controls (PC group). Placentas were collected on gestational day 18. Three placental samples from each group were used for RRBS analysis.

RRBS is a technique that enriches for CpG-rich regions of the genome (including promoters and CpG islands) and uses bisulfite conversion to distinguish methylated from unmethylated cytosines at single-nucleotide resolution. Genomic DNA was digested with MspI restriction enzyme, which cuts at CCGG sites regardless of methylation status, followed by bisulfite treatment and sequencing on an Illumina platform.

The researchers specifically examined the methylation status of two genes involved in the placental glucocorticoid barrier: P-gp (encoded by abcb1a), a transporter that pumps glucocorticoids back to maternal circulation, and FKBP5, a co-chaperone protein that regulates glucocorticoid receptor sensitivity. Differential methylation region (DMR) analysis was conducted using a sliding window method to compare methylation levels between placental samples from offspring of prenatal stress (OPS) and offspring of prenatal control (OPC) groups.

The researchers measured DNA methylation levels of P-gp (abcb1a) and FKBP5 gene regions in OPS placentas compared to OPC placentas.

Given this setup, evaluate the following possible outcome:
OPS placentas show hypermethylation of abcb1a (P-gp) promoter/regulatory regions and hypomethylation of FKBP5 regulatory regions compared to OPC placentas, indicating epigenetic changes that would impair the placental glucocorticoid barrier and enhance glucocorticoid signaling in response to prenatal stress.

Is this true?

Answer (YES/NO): NO